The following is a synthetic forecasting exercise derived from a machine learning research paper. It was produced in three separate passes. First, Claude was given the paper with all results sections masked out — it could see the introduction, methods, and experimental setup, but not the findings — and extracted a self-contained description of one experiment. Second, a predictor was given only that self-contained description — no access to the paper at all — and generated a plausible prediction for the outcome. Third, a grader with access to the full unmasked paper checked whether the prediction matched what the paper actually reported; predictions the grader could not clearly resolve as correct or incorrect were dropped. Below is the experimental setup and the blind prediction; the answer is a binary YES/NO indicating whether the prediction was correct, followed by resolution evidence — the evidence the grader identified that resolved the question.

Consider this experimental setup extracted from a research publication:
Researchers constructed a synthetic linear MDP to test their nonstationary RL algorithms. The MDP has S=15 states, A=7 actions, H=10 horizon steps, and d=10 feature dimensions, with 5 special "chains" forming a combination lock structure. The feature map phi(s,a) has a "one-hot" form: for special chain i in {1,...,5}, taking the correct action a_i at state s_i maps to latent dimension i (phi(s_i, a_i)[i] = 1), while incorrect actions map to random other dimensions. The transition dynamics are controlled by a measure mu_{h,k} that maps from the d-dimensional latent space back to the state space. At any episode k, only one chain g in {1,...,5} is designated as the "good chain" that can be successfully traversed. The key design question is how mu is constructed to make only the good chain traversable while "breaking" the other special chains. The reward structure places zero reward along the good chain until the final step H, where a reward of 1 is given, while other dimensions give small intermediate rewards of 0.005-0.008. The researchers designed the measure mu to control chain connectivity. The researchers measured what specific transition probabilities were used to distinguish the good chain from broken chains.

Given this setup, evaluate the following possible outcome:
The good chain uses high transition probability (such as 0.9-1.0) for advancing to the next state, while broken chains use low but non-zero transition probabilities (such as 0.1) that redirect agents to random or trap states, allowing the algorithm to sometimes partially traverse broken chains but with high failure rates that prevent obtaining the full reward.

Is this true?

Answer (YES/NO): NO